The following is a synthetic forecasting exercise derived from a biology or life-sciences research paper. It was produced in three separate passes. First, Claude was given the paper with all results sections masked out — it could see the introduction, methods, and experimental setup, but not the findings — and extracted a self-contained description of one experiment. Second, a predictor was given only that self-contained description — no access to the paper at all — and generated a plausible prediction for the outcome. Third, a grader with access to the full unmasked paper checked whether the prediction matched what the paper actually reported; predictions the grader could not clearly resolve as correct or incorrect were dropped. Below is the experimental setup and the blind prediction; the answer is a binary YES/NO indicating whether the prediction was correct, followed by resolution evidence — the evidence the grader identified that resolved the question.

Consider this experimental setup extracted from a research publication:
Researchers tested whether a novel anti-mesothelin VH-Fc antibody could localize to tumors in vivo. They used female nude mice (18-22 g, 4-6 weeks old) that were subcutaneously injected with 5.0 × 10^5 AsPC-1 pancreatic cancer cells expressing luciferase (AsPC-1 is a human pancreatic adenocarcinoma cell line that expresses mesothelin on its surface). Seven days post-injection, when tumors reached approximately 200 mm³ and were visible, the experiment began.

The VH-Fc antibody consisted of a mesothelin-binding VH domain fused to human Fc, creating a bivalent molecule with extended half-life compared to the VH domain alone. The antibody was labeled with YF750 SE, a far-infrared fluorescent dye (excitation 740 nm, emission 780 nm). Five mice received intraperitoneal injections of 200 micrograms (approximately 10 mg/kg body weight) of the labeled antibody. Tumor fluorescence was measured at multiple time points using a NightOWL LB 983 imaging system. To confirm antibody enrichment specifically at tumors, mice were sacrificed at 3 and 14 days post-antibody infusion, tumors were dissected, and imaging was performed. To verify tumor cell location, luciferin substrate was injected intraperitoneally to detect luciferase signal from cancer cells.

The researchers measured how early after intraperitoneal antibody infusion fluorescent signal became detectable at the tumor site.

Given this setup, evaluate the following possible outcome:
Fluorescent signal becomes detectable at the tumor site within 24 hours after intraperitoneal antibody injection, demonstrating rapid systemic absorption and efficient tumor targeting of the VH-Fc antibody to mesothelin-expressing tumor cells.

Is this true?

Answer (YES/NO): YES